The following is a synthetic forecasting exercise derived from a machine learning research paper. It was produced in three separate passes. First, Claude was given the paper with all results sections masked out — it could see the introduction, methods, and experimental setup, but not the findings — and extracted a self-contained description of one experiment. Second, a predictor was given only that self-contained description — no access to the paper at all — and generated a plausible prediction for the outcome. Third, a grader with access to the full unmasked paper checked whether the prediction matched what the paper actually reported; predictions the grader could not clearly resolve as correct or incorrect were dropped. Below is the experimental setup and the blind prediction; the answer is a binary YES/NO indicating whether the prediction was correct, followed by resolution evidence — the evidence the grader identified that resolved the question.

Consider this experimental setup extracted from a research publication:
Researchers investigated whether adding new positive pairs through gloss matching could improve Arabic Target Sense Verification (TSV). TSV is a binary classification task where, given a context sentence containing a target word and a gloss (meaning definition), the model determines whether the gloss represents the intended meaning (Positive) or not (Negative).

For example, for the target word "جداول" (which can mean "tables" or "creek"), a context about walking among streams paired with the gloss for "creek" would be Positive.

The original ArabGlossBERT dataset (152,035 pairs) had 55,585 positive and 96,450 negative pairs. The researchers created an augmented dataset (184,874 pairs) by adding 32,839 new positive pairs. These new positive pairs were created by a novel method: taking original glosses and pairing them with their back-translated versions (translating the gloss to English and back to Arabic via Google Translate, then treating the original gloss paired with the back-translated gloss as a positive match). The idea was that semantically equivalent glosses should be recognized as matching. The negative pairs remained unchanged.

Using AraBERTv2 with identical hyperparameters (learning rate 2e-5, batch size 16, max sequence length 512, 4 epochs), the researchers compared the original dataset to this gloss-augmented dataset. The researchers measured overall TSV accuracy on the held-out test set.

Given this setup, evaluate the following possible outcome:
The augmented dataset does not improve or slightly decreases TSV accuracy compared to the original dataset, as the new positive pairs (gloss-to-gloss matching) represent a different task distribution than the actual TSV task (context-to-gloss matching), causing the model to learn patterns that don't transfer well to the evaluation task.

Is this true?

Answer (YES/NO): YES